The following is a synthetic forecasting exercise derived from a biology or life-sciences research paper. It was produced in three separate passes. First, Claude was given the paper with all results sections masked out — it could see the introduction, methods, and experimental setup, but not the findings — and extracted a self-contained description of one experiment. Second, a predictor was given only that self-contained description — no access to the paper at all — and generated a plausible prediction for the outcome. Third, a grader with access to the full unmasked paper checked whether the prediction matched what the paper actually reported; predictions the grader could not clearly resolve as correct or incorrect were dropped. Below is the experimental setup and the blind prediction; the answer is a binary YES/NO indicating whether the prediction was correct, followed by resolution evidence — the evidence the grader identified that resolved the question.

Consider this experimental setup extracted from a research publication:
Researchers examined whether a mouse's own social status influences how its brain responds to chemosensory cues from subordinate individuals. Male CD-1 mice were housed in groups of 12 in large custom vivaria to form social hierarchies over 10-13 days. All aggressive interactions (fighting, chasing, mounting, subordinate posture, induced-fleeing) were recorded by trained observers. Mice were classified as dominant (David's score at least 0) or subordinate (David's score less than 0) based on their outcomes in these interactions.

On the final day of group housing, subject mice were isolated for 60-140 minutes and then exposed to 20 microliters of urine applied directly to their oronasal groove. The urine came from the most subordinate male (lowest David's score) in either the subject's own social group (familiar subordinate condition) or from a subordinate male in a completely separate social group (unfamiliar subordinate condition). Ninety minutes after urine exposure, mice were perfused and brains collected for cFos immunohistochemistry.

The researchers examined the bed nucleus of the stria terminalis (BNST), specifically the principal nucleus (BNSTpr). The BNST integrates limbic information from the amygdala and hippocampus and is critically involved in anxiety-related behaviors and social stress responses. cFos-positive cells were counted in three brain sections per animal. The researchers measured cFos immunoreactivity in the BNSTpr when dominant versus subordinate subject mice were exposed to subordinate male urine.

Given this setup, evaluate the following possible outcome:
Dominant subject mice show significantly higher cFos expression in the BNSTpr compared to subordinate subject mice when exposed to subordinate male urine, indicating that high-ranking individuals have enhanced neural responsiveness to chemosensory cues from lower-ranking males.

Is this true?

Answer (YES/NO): NO